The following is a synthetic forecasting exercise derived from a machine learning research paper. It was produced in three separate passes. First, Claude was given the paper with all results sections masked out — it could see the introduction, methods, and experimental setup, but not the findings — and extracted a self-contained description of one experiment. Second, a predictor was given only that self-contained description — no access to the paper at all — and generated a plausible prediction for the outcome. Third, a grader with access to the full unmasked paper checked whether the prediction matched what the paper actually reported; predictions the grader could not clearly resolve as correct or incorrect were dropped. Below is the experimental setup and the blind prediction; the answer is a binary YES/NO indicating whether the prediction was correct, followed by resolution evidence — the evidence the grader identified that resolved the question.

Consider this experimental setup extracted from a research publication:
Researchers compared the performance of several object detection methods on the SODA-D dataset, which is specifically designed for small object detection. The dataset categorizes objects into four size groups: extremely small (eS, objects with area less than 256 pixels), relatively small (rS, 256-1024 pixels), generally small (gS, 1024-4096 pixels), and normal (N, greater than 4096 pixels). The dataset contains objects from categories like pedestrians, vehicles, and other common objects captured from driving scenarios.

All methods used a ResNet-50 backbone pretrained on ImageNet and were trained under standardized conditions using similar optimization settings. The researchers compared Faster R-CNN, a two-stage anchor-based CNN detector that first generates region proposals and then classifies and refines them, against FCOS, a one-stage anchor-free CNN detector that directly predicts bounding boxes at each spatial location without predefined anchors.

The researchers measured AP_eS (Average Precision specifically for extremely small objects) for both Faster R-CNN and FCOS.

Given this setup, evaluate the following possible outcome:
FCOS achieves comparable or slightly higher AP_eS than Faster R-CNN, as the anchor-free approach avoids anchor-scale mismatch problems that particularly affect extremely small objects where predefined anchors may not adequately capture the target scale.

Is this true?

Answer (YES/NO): NO